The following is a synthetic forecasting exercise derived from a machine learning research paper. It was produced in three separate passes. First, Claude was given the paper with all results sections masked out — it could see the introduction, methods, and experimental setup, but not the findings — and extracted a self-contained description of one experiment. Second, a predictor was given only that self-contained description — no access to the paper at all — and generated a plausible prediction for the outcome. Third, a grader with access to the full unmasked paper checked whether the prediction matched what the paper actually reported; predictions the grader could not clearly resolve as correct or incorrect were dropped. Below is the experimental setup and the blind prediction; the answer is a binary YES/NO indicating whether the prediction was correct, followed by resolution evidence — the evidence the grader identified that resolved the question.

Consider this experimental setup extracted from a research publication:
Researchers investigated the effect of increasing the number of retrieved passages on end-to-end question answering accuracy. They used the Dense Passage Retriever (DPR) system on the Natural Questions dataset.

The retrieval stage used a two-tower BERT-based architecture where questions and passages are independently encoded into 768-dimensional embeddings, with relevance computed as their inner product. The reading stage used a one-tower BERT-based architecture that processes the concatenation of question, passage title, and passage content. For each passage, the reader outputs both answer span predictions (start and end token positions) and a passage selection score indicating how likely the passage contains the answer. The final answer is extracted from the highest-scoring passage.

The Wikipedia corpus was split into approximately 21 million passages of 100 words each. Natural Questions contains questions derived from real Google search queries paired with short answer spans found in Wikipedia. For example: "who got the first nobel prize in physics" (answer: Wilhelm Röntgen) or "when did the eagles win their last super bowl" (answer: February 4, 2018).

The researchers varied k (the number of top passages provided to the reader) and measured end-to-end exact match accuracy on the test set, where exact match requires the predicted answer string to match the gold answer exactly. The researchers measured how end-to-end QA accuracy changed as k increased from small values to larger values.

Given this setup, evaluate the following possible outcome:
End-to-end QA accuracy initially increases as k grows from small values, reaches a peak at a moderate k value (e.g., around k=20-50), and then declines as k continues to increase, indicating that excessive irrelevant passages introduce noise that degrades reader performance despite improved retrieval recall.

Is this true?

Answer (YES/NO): YES